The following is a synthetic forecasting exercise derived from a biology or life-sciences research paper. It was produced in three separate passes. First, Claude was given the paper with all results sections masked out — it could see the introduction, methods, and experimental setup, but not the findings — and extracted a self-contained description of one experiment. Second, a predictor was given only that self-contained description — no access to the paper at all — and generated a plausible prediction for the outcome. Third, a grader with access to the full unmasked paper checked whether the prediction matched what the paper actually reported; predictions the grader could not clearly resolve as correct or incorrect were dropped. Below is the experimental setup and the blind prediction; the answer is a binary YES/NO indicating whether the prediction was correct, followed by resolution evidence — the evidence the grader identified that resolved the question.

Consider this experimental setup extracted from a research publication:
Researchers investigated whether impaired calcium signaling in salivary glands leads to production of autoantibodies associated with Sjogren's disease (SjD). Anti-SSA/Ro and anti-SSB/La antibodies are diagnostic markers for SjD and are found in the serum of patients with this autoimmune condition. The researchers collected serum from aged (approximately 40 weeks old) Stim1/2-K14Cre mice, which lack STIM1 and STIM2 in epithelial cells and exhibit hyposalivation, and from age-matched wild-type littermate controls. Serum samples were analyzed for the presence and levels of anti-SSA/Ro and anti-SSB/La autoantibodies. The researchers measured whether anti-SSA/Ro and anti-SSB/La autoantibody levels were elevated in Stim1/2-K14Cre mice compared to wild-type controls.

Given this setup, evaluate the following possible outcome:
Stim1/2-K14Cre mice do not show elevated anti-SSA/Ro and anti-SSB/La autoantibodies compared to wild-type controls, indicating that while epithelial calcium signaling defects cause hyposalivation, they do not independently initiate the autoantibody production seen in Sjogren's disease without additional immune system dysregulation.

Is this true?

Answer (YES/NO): YES